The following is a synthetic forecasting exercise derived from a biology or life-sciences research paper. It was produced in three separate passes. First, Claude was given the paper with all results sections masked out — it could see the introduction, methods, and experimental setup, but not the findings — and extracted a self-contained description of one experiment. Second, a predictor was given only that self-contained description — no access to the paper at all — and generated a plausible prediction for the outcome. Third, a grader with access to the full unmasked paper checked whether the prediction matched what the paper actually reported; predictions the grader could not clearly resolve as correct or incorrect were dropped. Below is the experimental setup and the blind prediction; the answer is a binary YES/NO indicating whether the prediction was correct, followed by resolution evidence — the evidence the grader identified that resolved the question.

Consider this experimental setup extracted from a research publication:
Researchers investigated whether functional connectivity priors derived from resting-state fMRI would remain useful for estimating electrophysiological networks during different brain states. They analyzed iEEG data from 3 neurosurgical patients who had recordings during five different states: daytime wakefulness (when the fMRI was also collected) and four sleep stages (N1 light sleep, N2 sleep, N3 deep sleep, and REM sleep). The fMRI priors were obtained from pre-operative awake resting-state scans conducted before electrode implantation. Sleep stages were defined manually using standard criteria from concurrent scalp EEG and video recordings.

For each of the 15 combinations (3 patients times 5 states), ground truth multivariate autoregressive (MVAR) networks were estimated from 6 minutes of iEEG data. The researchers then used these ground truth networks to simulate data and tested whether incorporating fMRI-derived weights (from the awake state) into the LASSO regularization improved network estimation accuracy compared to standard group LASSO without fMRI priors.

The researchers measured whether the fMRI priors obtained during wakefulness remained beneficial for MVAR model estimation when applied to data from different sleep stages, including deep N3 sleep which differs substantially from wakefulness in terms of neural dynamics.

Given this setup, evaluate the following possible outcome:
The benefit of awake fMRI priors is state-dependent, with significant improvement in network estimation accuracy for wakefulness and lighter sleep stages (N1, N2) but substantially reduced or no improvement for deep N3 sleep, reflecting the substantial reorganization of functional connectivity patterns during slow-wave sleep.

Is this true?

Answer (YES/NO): NO